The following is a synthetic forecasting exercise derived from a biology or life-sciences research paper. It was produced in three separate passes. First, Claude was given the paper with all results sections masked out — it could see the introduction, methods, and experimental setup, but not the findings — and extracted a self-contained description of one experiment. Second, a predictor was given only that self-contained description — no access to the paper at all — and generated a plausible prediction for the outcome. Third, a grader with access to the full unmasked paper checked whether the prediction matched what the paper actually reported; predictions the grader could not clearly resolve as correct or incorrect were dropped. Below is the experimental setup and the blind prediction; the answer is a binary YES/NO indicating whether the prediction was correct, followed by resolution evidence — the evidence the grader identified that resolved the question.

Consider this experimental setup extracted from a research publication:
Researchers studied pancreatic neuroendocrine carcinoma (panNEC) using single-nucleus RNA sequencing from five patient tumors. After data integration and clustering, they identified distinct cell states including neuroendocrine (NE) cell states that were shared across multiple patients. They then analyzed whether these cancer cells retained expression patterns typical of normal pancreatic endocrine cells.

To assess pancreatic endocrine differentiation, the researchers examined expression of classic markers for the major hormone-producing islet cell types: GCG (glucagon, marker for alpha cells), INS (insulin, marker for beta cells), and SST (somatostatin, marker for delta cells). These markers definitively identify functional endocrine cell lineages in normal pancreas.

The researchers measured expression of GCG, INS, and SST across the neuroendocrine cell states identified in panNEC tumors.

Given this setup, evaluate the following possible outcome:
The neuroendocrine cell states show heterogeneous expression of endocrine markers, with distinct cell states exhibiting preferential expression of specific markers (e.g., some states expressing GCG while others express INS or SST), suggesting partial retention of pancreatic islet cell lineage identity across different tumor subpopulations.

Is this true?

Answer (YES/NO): NO